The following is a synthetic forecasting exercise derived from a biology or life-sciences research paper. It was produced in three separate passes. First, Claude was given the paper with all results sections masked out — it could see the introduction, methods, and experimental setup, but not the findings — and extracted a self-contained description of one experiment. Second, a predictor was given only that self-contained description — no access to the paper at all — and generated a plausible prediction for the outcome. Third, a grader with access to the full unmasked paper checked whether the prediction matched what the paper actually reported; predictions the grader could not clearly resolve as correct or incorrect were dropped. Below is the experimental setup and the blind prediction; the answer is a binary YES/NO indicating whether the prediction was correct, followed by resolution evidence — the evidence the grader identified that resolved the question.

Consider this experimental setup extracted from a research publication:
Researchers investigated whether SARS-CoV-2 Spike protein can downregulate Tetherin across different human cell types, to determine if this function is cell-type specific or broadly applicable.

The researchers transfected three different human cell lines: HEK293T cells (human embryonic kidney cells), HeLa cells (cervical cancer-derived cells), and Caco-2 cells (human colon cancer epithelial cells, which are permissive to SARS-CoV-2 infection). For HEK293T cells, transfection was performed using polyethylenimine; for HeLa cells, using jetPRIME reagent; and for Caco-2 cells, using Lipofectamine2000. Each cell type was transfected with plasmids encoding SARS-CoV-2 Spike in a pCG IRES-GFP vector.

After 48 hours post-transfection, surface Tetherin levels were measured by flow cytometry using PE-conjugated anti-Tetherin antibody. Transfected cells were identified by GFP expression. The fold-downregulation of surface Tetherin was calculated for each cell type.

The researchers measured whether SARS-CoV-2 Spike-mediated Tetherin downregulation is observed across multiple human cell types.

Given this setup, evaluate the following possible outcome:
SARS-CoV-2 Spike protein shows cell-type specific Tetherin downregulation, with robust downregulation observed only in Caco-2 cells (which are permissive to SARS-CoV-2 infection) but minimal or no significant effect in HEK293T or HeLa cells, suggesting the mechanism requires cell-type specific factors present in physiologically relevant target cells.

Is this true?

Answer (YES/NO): NO